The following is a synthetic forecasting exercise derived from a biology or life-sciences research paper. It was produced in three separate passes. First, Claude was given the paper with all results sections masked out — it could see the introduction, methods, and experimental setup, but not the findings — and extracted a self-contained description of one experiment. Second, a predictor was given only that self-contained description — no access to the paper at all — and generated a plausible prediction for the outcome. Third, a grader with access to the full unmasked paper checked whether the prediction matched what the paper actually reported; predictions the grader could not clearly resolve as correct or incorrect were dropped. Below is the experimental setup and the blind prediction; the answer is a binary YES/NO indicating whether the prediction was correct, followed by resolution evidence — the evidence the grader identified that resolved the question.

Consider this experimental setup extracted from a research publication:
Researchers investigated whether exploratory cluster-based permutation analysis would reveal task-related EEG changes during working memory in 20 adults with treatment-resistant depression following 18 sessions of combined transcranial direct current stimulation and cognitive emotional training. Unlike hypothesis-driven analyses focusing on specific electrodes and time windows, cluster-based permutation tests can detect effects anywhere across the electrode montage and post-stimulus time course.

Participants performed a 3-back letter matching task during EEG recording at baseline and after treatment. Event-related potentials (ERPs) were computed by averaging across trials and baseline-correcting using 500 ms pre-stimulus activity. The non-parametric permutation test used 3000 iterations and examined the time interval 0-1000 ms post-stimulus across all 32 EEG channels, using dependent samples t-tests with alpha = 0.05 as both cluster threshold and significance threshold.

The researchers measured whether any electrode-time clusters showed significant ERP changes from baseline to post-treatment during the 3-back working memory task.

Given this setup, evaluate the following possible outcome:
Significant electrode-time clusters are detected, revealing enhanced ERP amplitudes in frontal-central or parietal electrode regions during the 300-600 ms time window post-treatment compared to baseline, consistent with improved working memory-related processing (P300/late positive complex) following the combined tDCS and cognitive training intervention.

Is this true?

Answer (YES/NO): NO